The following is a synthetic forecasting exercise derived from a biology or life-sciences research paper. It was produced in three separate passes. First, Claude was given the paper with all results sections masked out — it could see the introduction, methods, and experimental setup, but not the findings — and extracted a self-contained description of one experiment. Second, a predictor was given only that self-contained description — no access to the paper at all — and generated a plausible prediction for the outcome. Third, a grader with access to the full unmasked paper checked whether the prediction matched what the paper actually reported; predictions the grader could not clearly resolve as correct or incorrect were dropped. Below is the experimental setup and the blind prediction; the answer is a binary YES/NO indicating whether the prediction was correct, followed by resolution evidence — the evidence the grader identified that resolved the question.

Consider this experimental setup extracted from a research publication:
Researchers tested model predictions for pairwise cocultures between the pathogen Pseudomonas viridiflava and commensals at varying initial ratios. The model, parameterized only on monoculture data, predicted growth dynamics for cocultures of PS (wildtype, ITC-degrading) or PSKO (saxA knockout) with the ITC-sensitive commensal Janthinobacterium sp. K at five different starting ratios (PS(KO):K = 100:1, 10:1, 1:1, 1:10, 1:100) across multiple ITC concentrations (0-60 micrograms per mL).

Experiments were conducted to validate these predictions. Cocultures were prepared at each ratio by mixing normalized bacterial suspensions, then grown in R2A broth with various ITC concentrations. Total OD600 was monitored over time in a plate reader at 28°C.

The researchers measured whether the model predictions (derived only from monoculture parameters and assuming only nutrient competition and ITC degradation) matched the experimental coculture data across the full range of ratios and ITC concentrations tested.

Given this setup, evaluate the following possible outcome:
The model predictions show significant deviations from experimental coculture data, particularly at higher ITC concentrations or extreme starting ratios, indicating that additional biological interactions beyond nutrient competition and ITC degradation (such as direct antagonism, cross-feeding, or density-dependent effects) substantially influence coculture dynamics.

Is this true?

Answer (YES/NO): NO